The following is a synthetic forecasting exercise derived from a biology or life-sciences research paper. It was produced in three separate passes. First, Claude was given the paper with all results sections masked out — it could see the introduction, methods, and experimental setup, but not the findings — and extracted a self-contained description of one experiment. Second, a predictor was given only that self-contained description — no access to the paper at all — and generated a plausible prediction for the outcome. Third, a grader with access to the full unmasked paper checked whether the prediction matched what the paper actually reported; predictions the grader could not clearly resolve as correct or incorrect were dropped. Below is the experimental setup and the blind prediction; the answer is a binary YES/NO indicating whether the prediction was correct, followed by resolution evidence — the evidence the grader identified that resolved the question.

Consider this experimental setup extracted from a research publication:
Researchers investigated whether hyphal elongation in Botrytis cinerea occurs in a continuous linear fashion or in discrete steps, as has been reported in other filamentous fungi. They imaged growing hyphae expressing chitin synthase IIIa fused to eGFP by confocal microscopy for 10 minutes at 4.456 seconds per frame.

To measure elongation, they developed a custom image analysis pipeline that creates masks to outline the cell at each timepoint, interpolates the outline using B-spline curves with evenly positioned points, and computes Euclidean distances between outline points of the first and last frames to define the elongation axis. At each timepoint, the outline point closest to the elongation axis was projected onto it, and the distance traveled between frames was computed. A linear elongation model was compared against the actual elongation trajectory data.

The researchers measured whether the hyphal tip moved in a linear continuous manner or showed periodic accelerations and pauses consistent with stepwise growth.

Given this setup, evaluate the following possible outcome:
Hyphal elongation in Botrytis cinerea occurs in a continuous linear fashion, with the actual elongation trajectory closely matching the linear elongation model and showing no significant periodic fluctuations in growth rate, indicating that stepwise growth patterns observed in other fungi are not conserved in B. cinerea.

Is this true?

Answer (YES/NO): NO